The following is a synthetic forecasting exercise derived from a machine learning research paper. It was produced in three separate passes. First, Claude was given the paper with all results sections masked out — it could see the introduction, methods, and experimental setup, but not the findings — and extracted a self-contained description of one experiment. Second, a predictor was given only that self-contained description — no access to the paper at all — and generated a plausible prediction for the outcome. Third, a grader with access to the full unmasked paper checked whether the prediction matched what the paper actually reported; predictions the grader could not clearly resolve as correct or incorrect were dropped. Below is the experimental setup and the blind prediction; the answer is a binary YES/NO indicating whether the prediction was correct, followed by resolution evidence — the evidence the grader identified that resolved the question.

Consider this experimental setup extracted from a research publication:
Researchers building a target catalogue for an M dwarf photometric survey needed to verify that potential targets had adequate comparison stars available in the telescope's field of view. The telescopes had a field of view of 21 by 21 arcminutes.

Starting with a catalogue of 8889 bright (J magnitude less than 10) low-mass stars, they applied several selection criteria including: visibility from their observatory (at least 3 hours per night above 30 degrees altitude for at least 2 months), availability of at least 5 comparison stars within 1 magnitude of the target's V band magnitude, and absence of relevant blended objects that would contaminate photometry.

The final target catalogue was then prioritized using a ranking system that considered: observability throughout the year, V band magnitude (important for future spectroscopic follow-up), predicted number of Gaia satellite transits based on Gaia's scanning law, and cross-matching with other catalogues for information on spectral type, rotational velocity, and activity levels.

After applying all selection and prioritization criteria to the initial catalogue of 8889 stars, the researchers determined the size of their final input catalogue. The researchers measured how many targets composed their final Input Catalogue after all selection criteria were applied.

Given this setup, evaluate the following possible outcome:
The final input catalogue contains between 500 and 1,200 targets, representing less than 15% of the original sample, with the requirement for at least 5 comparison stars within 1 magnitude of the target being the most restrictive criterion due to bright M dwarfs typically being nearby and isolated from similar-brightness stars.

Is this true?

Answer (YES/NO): NO